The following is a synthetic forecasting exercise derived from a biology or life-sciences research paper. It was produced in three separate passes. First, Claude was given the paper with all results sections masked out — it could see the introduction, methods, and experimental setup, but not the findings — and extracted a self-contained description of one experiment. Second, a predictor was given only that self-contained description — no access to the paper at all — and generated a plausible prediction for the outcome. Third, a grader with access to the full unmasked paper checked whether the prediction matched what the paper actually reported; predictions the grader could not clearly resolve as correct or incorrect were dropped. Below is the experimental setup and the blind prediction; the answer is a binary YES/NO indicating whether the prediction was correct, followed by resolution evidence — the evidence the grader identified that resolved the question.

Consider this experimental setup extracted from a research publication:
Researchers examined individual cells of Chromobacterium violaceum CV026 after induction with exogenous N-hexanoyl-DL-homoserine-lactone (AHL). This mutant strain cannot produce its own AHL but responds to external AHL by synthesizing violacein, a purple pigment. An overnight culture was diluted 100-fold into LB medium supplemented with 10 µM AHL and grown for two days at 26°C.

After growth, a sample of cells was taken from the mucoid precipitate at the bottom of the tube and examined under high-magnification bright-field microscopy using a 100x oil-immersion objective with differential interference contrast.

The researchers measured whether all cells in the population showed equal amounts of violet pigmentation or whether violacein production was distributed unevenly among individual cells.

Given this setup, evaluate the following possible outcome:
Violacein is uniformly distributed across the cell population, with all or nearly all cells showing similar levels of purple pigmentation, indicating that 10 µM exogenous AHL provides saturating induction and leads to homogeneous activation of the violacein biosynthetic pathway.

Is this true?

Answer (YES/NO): NO